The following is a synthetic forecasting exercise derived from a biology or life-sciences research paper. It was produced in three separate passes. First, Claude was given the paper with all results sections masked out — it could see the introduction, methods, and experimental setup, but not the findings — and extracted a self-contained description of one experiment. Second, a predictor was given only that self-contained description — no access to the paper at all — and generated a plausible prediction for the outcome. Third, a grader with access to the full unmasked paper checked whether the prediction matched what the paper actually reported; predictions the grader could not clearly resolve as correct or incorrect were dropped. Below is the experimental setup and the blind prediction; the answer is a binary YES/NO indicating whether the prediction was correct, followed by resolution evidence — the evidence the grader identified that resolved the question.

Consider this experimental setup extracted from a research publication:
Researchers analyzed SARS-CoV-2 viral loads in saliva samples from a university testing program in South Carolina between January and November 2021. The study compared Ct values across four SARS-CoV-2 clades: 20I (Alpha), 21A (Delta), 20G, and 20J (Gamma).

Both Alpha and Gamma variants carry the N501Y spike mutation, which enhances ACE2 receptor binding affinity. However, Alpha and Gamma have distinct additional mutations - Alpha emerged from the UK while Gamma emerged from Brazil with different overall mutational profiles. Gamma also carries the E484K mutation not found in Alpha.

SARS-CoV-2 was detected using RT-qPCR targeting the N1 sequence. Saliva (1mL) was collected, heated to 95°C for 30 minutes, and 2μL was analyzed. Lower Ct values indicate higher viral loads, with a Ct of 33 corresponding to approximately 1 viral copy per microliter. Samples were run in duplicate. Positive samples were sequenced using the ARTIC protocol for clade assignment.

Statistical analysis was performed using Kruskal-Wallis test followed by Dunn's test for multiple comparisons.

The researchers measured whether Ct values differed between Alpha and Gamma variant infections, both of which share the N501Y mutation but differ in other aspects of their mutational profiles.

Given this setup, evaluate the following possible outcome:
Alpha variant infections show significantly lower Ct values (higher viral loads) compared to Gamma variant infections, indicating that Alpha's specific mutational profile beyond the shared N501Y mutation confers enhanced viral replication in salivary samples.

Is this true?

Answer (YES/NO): NO